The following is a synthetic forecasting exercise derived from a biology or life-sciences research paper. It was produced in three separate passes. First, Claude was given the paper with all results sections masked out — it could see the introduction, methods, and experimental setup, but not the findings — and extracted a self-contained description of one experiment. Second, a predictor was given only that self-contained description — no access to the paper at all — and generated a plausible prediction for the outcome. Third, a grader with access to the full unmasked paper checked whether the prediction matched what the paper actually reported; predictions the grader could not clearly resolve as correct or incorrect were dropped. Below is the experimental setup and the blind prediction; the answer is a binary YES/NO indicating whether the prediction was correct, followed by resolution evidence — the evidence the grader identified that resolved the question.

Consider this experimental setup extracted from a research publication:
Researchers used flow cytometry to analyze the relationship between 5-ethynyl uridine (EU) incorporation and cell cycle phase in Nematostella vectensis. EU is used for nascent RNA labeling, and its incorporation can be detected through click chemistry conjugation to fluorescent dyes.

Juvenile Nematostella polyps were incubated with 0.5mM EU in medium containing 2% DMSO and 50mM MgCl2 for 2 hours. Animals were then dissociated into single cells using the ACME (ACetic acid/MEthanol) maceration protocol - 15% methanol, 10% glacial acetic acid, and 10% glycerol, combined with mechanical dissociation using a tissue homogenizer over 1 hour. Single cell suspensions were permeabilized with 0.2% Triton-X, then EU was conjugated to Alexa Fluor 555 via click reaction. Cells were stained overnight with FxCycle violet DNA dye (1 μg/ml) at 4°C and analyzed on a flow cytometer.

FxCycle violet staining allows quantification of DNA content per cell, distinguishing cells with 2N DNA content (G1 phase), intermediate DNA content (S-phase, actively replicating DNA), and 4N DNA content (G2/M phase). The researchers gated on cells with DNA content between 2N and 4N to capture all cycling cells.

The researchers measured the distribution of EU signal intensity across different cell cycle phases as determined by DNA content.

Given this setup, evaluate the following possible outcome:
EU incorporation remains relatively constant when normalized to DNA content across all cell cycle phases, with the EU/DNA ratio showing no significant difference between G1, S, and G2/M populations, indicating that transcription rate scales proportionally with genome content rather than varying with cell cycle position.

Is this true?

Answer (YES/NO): NO